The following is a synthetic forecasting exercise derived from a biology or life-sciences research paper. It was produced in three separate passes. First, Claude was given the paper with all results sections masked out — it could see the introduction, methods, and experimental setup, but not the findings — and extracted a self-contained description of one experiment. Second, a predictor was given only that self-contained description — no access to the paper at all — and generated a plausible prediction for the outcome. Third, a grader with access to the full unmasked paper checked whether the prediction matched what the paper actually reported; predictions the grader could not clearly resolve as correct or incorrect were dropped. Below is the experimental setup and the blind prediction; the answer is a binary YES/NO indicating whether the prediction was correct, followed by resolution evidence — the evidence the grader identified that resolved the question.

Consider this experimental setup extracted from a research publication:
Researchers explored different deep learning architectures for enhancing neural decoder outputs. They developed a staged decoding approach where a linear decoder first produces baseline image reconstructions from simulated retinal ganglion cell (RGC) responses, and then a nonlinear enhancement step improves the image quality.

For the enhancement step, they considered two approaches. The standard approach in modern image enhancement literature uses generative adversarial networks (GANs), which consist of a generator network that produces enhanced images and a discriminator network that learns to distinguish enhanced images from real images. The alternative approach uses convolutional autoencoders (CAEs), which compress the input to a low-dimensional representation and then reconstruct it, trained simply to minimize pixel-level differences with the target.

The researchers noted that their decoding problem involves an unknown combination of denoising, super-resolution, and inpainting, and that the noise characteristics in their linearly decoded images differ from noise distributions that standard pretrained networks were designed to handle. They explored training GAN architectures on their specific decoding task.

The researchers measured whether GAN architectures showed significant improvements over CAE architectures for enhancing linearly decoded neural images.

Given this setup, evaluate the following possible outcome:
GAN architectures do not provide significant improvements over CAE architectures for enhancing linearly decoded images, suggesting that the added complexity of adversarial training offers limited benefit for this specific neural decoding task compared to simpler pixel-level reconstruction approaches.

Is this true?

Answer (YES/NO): YES